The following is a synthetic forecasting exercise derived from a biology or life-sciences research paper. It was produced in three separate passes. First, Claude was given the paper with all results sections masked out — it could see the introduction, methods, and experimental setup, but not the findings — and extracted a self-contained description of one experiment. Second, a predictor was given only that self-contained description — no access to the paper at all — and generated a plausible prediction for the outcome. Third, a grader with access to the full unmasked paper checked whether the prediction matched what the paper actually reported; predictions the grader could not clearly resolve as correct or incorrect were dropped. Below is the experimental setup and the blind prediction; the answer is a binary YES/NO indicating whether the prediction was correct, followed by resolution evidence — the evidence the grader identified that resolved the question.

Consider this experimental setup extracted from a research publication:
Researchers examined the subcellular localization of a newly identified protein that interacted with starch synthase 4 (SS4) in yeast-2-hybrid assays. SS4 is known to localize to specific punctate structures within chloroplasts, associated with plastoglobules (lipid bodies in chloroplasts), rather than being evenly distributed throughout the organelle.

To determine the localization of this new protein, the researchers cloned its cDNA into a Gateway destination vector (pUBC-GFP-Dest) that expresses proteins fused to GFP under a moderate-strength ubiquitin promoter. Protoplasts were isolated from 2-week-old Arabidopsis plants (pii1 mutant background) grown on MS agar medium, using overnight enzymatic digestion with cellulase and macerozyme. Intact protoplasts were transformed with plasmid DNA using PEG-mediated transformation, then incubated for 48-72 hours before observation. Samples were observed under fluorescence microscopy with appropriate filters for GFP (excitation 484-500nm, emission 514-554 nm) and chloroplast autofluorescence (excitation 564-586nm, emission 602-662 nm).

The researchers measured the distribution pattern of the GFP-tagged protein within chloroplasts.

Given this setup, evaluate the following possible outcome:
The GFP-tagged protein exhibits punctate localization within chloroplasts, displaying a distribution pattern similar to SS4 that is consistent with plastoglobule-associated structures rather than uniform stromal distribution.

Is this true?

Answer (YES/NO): YES